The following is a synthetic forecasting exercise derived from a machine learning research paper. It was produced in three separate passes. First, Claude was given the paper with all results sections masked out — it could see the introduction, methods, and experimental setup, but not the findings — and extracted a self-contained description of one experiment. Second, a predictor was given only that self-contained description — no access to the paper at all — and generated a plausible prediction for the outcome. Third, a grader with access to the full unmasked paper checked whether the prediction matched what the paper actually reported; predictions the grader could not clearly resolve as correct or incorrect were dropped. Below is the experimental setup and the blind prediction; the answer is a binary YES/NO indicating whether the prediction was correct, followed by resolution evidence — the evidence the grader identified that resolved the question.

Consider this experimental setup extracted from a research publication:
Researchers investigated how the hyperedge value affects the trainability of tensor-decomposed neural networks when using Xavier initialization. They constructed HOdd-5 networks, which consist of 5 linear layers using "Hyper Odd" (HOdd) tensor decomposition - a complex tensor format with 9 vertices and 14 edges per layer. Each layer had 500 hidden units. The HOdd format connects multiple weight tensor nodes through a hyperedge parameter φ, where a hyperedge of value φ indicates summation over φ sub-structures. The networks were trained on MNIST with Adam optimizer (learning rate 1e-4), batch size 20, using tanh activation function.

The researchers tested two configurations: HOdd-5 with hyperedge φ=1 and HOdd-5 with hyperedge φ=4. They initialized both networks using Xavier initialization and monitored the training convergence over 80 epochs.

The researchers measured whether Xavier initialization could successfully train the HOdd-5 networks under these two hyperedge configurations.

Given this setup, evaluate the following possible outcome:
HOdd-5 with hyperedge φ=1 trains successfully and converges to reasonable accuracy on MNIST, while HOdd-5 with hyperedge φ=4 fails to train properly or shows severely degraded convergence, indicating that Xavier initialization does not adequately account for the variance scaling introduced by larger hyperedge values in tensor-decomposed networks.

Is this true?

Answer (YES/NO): YES